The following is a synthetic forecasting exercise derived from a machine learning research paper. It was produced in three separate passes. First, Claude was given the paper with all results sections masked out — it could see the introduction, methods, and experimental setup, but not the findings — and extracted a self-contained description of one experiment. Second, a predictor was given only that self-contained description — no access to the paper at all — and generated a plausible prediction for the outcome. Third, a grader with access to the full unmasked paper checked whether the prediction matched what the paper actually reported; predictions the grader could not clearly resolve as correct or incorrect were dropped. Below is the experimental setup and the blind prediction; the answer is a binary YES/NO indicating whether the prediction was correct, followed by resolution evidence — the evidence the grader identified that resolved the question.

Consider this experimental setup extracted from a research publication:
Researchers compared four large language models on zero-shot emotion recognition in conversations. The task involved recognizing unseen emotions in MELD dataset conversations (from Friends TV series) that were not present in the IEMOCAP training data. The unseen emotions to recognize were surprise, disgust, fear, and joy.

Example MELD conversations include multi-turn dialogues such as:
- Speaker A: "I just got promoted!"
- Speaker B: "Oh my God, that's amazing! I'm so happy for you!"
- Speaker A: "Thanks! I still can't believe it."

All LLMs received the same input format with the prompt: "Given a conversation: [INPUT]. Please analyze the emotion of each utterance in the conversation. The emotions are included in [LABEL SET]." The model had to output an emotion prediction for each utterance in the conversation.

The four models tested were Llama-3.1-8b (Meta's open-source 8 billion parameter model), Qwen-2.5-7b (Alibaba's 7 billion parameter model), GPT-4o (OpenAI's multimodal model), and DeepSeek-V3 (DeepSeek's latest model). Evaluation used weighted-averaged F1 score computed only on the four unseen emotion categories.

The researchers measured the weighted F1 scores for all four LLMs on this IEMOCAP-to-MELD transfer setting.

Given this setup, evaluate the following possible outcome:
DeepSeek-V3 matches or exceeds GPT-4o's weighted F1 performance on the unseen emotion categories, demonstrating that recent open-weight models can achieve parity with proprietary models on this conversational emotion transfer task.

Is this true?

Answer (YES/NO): NO